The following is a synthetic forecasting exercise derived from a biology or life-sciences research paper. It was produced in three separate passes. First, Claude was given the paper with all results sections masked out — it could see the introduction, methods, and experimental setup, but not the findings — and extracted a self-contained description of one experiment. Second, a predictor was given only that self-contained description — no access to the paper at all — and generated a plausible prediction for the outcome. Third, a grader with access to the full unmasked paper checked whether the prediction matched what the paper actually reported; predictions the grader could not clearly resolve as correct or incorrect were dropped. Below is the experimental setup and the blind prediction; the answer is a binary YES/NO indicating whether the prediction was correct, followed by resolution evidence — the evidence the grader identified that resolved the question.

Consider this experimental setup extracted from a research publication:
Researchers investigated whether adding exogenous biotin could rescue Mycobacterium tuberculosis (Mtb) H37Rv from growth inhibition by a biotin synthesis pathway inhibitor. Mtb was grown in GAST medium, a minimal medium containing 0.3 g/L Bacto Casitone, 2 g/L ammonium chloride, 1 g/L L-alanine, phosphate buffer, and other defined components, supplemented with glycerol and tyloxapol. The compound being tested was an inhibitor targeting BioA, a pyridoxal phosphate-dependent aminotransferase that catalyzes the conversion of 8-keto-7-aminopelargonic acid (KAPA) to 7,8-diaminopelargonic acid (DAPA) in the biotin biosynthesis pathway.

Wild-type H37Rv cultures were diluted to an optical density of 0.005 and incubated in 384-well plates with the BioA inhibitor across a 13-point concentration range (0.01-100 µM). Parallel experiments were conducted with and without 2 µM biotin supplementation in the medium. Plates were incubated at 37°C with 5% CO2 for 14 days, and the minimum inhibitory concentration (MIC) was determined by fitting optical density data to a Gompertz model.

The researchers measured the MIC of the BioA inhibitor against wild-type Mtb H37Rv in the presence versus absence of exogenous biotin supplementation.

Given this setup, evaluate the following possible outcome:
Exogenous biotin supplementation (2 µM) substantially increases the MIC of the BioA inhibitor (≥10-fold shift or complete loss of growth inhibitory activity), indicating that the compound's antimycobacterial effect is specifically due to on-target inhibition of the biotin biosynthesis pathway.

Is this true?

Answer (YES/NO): YES